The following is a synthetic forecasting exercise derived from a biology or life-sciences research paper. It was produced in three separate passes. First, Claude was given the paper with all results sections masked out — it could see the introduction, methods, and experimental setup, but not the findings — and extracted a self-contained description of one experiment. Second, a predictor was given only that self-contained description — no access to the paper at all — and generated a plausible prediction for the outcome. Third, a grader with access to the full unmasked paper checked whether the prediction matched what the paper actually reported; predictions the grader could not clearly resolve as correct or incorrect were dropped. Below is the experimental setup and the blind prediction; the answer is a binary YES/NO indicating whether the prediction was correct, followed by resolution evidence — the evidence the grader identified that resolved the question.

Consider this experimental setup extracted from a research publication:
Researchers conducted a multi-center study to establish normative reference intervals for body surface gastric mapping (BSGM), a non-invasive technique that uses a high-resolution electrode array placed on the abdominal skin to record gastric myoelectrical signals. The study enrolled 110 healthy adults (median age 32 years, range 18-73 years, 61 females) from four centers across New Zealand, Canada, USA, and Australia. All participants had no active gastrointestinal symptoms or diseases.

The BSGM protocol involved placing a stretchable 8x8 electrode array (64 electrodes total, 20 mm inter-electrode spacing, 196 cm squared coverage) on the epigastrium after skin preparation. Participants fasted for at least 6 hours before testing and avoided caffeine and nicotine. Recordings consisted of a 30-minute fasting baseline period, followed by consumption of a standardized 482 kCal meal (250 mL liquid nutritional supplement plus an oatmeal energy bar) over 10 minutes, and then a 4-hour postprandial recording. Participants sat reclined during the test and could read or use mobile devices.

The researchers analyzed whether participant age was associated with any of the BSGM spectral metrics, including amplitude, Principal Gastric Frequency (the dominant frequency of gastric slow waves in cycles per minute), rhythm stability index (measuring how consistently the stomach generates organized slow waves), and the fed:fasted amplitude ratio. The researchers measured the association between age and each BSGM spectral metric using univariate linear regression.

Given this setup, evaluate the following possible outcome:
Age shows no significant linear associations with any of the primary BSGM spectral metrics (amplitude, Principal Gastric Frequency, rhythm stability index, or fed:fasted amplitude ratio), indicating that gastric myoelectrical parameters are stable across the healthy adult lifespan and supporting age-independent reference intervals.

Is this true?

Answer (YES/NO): YES